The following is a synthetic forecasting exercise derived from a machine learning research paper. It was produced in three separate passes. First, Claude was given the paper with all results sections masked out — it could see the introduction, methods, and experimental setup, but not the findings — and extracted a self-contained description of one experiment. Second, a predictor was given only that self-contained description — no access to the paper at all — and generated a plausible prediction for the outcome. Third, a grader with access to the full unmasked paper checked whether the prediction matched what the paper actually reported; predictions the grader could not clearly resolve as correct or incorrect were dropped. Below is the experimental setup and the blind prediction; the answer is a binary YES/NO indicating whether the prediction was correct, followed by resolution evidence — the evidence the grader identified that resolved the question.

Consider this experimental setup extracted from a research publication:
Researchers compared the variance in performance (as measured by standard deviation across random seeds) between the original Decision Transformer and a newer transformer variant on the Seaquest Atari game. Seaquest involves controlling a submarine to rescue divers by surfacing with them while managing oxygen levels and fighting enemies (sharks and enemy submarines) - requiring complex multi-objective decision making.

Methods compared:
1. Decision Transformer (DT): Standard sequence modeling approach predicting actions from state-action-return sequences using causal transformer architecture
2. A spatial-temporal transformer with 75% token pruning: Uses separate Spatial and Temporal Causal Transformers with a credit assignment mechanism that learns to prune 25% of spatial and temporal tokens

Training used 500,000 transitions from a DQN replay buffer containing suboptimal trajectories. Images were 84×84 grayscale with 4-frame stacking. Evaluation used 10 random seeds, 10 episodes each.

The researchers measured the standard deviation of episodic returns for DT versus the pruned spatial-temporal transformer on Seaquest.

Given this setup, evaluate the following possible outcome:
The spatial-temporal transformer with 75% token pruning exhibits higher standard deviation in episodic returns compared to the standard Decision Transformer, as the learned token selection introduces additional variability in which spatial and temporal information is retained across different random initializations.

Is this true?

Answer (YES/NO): YES